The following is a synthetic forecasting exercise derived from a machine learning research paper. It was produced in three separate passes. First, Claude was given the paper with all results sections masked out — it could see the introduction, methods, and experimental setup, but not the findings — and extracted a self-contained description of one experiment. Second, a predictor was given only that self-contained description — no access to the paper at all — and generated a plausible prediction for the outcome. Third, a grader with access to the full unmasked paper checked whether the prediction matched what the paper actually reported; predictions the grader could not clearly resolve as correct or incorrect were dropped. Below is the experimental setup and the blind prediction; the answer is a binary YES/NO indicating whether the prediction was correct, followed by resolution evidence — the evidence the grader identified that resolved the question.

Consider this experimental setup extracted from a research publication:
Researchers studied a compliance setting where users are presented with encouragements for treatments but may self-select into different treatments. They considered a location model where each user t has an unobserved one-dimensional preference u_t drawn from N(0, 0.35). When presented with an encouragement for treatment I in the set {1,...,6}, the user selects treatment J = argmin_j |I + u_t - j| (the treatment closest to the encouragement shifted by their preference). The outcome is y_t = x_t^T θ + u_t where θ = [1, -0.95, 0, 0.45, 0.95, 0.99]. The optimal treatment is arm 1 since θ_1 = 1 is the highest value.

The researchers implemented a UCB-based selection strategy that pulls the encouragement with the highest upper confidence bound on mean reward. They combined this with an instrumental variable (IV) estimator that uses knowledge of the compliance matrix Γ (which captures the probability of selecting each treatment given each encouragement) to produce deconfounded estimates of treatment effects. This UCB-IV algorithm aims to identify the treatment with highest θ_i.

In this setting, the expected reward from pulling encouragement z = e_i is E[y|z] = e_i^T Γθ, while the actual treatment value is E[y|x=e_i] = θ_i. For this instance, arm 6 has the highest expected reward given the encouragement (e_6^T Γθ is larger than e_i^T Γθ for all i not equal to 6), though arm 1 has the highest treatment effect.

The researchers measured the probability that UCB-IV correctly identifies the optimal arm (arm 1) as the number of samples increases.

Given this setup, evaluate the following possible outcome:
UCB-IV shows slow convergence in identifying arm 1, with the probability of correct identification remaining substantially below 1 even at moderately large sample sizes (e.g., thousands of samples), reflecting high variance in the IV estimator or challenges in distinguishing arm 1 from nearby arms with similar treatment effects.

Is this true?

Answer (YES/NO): NO